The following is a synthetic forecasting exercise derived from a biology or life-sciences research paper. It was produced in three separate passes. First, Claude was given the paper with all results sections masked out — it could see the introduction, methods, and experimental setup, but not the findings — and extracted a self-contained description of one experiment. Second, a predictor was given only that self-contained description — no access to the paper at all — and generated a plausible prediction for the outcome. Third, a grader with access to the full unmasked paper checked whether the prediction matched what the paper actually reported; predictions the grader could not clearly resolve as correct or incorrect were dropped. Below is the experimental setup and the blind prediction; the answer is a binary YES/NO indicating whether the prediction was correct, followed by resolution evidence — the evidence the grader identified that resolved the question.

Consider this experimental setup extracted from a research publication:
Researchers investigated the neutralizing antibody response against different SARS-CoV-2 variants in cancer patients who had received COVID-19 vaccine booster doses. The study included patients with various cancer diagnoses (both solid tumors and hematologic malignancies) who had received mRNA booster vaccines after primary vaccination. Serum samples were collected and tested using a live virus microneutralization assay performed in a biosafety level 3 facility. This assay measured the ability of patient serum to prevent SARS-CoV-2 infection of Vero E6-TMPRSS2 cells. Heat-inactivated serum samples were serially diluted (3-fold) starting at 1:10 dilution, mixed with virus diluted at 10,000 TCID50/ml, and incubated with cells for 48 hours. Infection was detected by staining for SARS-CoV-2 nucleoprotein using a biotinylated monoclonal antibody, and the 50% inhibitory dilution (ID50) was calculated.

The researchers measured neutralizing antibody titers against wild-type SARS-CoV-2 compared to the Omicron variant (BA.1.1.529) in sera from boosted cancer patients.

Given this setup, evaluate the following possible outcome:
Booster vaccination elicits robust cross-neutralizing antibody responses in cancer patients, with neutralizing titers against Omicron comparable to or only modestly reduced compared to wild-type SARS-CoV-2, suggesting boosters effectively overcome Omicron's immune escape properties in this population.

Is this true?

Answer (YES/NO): NO